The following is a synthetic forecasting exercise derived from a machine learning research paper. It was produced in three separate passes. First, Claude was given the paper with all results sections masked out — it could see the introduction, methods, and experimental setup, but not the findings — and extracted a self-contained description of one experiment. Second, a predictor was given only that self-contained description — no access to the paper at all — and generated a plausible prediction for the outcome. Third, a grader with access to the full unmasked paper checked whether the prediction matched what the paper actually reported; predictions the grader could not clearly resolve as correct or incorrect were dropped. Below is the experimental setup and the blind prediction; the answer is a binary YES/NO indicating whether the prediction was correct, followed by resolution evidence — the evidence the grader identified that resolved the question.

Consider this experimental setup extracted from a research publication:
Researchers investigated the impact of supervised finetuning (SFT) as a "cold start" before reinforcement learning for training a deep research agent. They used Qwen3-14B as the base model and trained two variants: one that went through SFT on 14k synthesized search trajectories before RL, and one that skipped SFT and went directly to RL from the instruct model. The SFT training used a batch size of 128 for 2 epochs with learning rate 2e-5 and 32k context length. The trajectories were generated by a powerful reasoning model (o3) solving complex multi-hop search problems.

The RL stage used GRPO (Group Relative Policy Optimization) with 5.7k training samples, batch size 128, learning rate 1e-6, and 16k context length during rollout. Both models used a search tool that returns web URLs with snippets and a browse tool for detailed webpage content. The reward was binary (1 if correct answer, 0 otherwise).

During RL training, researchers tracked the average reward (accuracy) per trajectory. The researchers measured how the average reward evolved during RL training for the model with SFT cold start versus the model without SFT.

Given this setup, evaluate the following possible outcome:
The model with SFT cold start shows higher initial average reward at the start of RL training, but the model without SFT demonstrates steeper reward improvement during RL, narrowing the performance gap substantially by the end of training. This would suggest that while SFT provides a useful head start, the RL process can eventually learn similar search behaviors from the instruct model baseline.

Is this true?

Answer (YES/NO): NO